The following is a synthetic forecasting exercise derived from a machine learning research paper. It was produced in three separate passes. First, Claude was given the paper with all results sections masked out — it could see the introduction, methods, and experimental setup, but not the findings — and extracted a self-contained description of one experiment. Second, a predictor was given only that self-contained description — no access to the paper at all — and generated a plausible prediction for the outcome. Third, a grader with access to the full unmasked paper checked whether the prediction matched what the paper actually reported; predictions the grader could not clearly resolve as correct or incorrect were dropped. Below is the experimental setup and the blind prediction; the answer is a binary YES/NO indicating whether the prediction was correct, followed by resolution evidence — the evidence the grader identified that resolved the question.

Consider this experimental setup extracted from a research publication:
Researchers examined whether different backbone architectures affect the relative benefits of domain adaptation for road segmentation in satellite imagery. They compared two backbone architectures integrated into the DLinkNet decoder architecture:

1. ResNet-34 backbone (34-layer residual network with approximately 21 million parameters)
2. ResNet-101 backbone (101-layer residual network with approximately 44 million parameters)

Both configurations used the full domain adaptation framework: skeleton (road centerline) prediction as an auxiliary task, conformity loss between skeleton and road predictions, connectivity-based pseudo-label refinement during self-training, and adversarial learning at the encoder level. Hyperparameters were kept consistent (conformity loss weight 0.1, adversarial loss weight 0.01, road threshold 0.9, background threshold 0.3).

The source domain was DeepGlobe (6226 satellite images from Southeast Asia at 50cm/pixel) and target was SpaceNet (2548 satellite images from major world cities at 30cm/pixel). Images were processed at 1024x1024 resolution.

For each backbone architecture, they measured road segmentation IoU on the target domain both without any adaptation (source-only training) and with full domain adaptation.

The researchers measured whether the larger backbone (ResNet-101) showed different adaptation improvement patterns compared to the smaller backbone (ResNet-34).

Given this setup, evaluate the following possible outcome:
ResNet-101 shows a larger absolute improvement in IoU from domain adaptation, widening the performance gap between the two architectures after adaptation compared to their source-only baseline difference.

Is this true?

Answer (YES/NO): NO